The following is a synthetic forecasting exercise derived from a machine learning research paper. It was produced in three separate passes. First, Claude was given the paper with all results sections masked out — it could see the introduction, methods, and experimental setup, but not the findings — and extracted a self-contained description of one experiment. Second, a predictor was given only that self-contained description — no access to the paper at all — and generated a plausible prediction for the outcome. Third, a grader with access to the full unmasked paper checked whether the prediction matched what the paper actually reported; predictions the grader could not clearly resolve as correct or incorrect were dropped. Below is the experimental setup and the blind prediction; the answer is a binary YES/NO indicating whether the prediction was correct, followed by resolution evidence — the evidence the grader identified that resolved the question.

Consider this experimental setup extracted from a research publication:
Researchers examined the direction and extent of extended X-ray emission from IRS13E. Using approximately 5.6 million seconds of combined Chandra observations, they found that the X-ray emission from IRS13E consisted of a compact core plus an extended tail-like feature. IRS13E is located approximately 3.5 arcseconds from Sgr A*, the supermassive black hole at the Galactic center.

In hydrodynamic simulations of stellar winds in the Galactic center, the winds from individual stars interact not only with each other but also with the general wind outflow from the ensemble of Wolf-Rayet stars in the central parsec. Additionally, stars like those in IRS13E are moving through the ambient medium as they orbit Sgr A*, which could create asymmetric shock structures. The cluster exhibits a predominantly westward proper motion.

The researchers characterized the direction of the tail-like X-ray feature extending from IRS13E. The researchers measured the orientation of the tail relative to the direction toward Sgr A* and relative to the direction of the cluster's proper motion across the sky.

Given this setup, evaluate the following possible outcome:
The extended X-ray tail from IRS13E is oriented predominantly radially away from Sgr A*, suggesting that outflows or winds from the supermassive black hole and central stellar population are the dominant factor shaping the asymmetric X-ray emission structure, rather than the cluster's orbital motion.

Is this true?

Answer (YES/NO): NO